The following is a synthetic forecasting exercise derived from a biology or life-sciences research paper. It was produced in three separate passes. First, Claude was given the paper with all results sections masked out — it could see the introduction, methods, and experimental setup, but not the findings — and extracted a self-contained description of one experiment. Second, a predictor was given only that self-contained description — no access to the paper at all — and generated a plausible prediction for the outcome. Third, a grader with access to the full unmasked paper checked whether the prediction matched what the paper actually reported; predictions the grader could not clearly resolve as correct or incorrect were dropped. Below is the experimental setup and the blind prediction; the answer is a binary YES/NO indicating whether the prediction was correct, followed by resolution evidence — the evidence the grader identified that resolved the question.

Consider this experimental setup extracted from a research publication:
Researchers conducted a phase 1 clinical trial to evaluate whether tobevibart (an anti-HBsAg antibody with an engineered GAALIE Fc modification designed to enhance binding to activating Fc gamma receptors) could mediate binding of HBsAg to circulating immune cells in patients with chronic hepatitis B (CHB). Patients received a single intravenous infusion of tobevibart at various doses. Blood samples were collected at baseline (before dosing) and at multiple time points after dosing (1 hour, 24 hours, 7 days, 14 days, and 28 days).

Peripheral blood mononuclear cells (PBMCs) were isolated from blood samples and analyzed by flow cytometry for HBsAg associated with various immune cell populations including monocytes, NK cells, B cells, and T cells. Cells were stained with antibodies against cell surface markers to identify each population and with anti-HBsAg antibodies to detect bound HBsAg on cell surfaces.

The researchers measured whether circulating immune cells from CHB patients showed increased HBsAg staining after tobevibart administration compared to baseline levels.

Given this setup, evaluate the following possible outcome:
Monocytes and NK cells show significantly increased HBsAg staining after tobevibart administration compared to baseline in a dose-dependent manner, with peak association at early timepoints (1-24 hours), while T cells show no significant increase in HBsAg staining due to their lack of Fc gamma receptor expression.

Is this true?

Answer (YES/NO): NO